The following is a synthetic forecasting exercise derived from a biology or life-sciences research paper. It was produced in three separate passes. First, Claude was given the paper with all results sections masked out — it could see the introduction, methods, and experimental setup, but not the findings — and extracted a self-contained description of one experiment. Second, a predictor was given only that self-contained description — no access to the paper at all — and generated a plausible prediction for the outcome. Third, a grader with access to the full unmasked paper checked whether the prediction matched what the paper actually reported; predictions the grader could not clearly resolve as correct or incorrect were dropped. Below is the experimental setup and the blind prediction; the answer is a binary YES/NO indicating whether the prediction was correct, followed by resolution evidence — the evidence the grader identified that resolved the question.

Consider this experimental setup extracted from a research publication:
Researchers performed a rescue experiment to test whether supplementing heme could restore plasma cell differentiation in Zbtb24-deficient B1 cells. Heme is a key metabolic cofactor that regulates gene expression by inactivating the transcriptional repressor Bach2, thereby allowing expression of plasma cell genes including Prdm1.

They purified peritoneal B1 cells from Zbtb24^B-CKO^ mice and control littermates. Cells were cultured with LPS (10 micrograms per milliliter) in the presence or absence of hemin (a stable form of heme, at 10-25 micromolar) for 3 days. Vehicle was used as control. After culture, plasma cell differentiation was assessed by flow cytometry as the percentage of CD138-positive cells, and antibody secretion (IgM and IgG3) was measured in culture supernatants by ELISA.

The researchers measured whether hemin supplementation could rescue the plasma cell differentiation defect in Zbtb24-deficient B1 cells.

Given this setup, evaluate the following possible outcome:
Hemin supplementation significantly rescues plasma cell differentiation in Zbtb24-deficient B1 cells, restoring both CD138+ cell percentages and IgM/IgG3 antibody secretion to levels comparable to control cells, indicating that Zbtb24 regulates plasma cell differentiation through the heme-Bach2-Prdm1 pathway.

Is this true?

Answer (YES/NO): NO